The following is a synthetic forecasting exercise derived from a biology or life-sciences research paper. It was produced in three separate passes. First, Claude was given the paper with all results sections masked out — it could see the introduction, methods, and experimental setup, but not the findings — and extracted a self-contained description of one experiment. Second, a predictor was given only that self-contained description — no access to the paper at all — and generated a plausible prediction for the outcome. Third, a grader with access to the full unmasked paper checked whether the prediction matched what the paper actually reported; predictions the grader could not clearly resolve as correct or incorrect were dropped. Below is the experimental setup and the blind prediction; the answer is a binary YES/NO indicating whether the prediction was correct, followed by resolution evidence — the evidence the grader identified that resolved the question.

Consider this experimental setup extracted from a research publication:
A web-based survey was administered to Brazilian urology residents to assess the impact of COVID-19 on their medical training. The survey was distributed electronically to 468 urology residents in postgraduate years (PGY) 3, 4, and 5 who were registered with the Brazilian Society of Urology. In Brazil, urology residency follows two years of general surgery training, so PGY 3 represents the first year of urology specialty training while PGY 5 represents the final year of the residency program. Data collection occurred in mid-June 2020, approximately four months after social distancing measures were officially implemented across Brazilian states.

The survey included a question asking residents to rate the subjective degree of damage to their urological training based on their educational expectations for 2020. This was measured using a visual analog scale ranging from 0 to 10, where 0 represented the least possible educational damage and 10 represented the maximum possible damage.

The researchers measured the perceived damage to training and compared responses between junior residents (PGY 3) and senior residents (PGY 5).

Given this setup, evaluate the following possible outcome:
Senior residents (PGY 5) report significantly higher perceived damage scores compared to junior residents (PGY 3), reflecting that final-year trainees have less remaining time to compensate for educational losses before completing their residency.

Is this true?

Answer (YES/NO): YES